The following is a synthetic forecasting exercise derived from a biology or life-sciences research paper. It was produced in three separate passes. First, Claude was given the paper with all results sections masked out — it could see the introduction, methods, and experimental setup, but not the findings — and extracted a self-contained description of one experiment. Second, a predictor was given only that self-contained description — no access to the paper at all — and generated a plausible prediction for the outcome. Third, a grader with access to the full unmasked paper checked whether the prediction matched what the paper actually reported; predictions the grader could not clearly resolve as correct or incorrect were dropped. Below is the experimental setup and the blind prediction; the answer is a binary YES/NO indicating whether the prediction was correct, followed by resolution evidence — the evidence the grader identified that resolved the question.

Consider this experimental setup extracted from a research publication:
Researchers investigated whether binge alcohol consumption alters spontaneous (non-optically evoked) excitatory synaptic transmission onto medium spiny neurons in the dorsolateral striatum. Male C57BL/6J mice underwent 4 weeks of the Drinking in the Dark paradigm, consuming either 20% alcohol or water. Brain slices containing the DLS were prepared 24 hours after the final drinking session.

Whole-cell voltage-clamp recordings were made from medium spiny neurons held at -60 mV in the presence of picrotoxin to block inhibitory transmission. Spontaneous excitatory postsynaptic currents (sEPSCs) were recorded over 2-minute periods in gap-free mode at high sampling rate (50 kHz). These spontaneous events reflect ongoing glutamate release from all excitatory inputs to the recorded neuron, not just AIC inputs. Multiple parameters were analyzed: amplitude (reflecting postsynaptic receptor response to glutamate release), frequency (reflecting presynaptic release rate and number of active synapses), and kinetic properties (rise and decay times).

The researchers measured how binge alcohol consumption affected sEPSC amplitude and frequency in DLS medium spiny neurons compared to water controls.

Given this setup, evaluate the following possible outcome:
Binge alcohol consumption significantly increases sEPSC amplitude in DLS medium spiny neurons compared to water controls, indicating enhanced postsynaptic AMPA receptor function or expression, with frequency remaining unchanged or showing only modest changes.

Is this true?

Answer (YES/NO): NO